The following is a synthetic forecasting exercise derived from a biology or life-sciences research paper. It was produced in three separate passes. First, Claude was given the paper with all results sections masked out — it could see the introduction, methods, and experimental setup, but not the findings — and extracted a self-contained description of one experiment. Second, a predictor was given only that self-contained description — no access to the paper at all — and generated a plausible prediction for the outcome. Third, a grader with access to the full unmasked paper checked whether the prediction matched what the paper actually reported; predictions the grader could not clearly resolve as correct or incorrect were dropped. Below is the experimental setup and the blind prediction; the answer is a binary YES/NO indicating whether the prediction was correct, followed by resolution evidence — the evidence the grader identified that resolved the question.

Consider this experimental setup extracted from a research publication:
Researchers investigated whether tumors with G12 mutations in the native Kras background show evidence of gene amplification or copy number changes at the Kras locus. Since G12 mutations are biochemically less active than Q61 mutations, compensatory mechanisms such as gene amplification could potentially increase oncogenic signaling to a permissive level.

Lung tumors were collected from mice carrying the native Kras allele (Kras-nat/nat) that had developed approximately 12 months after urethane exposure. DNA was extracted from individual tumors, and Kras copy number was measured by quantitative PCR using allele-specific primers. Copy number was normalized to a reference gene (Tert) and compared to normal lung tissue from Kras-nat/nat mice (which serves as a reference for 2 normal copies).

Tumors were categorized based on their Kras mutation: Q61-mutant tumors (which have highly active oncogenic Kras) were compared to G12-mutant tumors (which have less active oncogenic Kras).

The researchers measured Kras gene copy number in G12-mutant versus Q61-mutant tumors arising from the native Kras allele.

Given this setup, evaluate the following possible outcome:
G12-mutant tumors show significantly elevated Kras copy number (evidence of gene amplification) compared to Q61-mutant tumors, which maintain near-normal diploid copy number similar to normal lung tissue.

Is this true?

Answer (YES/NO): NO